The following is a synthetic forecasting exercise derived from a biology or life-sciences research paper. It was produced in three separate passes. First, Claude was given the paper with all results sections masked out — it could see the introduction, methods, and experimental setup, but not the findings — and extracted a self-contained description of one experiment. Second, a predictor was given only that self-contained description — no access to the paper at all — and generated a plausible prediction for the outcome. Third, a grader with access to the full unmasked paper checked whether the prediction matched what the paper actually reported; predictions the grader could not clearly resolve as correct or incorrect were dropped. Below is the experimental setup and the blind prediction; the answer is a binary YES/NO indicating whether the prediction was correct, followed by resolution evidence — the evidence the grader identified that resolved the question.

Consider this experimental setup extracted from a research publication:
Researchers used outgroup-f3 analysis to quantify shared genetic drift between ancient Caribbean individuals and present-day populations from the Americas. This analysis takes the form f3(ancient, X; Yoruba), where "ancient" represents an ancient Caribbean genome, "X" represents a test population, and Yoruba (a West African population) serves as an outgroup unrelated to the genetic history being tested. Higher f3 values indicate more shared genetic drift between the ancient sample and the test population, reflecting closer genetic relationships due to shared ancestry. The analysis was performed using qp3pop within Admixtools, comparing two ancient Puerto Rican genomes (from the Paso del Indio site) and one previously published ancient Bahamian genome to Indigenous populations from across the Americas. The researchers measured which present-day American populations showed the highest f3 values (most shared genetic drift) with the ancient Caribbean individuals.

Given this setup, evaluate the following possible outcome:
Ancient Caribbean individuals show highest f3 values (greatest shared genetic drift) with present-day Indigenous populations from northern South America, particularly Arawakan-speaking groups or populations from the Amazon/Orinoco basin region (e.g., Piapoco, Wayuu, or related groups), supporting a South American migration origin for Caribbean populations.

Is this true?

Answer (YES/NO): NO